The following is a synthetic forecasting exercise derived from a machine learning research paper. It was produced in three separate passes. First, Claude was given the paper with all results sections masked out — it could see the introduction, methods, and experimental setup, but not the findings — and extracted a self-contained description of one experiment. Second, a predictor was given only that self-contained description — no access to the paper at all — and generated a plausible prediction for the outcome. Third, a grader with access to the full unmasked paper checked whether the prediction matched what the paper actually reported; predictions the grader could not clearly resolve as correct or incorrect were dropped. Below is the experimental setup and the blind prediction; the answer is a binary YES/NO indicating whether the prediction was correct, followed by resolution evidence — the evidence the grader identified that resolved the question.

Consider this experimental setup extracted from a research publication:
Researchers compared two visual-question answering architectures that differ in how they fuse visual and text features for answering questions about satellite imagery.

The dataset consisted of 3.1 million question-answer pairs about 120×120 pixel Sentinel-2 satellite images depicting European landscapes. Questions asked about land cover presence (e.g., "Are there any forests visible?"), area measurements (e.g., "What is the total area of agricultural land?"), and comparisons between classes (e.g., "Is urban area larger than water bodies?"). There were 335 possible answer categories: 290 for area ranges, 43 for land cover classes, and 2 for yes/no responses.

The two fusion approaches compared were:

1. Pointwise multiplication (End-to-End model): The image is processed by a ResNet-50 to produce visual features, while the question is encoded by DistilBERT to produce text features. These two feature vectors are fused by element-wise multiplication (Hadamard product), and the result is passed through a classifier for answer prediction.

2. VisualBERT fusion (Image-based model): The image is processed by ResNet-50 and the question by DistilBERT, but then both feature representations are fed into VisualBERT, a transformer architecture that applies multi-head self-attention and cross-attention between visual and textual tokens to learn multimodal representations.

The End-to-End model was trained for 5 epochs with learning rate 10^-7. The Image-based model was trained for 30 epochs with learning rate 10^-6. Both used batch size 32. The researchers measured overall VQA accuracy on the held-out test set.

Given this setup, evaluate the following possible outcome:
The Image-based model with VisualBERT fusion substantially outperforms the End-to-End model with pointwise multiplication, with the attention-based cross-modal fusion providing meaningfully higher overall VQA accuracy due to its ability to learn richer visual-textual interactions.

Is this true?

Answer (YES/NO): YES